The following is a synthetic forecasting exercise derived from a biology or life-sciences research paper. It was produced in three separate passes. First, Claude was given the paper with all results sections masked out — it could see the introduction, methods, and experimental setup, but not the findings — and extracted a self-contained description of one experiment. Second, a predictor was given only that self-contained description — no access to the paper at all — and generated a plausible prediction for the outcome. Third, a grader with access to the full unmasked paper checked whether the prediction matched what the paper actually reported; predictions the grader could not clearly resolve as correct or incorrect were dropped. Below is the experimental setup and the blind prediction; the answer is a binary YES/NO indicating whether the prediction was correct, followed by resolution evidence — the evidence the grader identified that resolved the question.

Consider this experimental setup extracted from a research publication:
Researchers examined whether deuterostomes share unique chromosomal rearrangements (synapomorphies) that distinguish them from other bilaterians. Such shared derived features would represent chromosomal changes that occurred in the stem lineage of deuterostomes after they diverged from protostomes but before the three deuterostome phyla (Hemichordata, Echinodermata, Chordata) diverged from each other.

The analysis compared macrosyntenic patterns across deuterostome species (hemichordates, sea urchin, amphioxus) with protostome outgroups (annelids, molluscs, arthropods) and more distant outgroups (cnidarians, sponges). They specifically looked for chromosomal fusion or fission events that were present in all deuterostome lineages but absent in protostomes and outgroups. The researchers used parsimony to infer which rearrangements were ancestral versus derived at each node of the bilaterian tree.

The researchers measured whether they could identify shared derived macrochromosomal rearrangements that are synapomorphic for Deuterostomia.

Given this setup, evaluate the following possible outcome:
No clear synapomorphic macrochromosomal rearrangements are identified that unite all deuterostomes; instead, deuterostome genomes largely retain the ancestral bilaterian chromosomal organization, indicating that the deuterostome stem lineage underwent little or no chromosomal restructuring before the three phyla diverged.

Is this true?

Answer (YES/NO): YES